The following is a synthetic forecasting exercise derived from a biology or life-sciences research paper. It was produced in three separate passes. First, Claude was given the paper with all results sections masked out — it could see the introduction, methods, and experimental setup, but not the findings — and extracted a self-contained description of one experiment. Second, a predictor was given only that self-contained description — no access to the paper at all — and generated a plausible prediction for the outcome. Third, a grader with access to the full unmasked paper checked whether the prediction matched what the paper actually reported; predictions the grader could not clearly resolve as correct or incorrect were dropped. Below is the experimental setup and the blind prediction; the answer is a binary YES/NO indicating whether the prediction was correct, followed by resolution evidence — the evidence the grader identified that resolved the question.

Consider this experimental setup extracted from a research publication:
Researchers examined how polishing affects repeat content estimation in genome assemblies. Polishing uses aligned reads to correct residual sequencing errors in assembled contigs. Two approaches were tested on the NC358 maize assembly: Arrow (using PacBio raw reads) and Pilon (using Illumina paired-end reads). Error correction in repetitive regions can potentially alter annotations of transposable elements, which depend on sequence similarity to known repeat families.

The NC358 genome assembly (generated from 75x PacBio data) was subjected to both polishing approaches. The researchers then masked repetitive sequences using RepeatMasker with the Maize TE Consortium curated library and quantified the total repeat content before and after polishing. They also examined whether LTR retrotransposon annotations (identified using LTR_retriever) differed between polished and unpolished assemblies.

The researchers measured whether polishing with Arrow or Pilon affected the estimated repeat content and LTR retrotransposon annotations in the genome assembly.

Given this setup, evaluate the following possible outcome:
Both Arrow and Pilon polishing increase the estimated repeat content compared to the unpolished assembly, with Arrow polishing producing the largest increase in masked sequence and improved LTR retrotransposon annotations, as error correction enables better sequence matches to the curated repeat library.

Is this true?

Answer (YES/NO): NO